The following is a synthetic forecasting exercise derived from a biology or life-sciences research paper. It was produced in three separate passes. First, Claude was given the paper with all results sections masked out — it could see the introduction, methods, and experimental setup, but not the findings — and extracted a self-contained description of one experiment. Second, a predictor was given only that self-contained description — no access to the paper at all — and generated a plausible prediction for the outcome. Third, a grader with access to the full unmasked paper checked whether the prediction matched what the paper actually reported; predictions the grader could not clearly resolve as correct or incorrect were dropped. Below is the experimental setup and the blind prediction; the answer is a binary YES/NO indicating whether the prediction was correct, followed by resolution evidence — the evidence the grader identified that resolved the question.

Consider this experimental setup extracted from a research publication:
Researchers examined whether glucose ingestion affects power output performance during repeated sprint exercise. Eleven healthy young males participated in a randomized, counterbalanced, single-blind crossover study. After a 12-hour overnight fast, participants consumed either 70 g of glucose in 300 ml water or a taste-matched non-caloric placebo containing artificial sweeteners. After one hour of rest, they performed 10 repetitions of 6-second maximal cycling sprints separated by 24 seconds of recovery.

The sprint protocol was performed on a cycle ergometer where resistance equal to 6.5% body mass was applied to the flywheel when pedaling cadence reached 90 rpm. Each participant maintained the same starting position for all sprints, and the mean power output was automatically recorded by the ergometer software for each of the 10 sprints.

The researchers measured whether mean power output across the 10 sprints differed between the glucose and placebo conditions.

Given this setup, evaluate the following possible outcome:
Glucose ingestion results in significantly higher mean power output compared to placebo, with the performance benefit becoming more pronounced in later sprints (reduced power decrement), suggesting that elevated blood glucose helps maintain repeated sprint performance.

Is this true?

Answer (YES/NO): YES